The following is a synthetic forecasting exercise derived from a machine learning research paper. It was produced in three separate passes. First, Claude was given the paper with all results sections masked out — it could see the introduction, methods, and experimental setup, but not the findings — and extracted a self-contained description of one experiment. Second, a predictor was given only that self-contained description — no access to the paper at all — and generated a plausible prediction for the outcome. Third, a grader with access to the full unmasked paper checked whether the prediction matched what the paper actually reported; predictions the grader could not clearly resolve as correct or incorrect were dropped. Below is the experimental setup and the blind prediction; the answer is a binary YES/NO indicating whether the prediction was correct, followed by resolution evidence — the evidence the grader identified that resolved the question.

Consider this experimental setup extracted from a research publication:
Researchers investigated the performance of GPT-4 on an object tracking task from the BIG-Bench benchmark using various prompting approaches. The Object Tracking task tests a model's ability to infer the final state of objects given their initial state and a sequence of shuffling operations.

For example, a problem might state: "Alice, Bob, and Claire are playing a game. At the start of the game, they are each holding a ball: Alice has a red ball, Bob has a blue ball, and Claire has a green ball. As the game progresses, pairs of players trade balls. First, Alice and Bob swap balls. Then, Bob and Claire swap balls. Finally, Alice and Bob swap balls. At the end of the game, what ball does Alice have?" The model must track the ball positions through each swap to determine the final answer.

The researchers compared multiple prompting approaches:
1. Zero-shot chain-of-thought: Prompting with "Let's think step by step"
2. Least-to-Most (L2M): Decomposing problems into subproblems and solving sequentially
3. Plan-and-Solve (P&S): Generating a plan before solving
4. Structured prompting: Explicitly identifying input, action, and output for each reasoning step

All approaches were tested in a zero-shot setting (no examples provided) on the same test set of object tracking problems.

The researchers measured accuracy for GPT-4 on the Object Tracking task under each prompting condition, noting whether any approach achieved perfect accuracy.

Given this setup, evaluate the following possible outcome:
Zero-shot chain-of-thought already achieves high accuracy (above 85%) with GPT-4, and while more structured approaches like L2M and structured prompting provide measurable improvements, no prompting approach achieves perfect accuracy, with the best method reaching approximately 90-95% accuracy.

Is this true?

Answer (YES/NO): NO